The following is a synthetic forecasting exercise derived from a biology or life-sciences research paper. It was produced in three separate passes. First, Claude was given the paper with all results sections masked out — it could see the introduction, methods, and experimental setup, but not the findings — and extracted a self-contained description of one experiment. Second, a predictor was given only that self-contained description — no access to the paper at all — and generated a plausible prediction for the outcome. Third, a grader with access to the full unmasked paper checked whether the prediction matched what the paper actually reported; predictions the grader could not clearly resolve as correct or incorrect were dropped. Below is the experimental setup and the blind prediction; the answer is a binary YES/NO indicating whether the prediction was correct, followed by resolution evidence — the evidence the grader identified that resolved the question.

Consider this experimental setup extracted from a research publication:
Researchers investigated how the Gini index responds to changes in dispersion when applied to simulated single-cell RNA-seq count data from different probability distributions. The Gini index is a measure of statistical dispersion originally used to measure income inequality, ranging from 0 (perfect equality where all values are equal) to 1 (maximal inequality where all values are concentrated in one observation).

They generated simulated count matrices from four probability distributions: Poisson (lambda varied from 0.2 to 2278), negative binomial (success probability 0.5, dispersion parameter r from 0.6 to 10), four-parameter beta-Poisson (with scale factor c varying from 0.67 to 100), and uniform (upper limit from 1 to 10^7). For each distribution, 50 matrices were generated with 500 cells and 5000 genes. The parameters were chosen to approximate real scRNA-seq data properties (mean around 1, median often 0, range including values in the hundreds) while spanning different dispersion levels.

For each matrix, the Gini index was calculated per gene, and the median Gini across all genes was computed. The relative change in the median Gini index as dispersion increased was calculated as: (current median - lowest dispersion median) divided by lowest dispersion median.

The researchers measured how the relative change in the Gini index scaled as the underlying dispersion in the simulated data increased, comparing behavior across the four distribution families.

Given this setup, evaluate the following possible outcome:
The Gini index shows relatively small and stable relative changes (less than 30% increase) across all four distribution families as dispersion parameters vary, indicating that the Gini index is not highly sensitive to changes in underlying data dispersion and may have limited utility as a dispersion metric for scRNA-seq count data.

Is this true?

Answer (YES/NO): NO